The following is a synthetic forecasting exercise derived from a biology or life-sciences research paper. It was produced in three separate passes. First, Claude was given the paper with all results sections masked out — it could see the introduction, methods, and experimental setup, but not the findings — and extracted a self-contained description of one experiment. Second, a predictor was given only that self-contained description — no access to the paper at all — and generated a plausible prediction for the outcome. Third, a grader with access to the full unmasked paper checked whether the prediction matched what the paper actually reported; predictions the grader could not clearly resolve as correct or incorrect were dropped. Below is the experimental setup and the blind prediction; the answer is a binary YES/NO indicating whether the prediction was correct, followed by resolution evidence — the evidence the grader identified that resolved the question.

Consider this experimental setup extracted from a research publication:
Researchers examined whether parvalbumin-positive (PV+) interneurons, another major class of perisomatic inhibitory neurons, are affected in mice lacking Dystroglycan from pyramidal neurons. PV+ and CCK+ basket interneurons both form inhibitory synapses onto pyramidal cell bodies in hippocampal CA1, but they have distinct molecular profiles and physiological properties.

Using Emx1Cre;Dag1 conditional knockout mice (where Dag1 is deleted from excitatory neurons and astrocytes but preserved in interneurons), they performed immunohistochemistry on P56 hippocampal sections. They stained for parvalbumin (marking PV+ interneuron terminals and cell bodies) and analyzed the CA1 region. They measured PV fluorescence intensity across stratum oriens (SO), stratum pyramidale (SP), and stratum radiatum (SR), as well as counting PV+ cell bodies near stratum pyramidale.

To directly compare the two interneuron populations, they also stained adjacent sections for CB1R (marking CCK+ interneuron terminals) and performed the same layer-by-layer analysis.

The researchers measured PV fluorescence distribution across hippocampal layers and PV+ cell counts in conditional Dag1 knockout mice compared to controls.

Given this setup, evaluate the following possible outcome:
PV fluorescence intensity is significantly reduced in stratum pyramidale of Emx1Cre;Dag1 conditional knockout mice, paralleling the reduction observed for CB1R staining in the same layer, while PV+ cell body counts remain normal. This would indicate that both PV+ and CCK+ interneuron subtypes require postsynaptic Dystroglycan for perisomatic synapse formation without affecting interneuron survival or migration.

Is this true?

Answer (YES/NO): NO